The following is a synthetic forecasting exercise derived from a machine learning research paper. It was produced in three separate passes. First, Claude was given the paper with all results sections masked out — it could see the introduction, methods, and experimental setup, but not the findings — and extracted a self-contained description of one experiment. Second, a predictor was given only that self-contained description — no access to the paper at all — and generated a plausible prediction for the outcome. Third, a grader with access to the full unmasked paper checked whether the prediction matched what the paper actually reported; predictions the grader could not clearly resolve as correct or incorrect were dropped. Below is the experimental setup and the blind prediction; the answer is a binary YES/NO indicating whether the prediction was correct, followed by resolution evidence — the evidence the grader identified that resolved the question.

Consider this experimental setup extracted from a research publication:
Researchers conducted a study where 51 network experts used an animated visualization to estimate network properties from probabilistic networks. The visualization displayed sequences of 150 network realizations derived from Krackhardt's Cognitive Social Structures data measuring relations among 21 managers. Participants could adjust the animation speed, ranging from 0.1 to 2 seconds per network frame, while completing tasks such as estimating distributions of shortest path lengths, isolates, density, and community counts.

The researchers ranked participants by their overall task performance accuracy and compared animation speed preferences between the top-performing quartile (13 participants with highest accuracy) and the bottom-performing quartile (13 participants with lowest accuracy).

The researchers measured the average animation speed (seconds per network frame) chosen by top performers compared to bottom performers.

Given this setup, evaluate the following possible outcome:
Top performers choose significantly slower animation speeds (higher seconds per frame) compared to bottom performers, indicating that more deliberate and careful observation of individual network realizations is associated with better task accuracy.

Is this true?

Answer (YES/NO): YES